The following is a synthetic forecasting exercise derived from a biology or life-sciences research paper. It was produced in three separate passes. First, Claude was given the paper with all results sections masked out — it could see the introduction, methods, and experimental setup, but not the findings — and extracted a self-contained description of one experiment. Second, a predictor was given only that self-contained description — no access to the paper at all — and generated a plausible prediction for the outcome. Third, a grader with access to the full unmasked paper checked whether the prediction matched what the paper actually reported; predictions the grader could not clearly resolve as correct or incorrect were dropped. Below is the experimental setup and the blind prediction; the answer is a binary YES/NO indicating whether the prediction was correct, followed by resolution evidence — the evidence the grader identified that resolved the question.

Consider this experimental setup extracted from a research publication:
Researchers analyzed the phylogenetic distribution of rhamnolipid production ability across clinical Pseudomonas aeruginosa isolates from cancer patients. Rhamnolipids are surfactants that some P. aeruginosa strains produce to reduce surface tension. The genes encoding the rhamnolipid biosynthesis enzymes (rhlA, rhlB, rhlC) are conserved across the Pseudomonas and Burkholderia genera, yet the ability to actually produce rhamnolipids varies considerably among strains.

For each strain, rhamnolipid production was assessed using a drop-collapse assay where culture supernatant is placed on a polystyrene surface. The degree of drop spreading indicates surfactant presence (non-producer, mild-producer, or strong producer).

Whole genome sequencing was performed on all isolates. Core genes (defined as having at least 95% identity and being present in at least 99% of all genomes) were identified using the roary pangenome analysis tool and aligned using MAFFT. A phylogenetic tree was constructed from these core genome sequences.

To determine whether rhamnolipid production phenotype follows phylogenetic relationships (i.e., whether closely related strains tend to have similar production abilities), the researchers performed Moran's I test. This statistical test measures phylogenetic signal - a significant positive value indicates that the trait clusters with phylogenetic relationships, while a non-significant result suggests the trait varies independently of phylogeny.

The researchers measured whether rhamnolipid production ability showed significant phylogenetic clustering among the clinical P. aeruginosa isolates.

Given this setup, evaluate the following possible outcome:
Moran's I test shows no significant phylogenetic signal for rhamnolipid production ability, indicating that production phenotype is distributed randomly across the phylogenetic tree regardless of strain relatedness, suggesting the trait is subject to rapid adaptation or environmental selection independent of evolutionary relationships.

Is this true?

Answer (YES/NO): YES